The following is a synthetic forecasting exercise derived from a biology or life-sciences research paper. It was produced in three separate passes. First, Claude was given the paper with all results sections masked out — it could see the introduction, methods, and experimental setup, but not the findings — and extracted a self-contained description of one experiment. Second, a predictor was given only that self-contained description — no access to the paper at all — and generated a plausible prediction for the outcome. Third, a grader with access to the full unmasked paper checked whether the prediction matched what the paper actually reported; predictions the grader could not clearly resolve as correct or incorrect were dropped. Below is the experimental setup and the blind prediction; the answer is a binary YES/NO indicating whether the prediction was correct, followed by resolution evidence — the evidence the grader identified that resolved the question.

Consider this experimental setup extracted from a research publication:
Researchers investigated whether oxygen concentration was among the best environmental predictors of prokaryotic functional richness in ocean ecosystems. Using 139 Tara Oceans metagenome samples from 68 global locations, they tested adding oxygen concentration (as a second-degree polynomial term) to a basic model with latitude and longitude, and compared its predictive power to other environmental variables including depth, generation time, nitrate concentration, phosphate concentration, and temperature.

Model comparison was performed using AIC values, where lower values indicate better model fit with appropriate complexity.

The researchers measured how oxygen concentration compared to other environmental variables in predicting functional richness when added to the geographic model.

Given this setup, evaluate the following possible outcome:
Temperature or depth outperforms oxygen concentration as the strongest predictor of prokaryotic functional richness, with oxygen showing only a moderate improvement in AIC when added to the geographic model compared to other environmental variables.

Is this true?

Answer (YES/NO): NO